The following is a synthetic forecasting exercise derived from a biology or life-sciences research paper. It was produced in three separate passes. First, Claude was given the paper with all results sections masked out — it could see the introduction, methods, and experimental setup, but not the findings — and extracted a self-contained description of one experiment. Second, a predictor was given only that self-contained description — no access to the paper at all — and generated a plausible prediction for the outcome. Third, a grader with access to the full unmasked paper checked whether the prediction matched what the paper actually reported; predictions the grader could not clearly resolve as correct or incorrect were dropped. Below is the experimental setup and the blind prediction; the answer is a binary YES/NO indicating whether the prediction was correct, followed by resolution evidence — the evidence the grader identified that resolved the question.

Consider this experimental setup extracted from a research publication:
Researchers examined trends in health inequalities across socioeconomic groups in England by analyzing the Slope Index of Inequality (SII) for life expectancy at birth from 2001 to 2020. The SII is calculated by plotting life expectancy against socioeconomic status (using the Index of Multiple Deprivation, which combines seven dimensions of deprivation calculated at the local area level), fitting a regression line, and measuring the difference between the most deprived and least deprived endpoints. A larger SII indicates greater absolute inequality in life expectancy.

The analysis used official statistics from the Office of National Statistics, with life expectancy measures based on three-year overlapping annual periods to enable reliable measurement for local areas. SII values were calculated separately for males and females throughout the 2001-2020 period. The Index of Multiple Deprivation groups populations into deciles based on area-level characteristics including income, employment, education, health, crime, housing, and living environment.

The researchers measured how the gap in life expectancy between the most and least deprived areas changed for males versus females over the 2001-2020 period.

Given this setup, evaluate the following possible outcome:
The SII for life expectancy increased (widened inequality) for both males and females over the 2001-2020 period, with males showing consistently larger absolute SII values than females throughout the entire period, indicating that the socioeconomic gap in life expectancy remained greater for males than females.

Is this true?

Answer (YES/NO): NO